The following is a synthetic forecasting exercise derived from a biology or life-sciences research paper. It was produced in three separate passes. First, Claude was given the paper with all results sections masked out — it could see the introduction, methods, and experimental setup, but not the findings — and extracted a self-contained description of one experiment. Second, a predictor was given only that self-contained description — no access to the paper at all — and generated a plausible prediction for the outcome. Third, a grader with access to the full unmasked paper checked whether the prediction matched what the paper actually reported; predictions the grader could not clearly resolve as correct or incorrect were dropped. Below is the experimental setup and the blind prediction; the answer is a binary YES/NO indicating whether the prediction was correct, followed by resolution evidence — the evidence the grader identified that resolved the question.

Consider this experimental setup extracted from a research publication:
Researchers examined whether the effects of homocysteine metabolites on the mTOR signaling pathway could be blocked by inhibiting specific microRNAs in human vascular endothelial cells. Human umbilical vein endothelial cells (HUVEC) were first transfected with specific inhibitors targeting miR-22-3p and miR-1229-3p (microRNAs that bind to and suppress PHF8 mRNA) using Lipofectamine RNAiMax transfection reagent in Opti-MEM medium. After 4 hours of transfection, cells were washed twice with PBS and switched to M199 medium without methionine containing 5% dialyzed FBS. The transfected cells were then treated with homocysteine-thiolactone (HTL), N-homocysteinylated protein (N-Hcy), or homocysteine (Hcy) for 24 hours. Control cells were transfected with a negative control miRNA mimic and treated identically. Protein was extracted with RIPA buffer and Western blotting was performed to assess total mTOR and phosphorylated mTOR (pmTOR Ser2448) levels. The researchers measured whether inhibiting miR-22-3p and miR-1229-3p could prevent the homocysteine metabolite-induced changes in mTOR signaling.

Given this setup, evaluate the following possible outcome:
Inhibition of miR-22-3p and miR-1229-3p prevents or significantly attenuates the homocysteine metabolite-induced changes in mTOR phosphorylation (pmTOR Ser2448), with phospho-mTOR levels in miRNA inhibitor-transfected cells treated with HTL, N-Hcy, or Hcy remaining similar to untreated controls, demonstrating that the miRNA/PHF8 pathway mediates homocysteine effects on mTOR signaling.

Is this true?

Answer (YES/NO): YES